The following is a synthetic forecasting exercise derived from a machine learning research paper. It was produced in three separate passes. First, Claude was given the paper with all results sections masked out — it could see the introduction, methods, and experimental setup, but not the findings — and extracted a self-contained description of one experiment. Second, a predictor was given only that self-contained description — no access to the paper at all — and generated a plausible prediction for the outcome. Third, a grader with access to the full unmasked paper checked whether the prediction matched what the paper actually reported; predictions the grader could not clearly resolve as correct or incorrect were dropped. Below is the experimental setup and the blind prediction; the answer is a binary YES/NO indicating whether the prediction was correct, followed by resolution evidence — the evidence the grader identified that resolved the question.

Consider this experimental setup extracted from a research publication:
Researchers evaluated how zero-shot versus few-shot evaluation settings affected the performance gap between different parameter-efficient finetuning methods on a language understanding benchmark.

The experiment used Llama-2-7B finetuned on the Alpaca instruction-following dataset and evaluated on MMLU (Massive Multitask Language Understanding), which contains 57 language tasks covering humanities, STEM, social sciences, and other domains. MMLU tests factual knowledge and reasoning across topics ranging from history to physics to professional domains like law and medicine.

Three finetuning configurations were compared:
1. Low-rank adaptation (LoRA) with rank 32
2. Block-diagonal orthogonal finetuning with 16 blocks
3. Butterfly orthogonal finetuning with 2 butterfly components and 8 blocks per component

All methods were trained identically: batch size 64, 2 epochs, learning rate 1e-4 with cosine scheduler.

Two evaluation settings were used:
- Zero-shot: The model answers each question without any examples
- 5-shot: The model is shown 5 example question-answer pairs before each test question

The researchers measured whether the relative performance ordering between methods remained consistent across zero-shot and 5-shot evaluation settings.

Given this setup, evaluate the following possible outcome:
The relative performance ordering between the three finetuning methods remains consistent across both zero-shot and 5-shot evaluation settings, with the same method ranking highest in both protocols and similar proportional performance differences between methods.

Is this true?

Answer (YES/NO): YES